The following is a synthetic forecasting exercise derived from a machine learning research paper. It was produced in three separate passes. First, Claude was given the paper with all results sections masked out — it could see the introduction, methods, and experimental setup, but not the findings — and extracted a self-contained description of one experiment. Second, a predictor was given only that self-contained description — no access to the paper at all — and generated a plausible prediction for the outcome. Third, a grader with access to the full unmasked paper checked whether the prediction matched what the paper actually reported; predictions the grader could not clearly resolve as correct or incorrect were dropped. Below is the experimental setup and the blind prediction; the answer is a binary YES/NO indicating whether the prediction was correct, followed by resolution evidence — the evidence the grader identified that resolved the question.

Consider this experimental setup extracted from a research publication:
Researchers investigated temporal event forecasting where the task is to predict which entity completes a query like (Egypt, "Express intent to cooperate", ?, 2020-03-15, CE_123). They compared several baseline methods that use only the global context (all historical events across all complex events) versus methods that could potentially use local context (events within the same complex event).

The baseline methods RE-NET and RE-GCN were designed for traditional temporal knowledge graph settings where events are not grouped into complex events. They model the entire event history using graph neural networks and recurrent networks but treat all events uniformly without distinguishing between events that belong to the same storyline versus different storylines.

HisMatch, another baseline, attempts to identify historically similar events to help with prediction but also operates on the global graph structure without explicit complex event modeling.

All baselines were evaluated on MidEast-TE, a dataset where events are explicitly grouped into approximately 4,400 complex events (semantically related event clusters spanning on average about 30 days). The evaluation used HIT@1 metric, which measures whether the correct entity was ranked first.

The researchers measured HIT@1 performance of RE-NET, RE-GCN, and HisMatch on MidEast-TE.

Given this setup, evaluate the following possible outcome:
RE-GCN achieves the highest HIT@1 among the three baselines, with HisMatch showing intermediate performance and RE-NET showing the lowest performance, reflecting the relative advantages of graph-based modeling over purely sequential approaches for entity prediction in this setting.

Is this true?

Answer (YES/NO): NO